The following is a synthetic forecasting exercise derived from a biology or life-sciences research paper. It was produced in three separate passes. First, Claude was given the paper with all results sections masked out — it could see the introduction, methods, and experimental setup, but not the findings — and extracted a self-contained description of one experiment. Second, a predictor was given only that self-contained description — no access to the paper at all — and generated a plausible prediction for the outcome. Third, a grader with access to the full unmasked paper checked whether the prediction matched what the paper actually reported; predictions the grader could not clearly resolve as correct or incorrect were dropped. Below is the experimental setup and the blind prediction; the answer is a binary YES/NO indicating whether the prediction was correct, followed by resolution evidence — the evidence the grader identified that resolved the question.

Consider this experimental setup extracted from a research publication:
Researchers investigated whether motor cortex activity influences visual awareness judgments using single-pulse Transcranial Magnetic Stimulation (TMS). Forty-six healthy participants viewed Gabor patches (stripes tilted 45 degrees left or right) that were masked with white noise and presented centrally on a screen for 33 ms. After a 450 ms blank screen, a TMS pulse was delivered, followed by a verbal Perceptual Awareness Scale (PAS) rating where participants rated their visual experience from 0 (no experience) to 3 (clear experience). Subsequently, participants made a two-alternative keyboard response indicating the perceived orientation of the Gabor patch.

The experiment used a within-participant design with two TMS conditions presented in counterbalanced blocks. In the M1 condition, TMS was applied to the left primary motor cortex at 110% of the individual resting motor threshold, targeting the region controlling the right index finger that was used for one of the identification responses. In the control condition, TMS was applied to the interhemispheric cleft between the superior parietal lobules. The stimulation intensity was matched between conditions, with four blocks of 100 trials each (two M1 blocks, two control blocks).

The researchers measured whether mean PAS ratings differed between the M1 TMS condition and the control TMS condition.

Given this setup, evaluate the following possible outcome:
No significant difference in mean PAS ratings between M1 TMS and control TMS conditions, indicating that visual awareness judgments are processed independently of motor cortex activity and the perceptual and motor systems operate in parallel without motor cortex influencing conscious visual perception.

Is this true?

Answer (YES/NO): NO